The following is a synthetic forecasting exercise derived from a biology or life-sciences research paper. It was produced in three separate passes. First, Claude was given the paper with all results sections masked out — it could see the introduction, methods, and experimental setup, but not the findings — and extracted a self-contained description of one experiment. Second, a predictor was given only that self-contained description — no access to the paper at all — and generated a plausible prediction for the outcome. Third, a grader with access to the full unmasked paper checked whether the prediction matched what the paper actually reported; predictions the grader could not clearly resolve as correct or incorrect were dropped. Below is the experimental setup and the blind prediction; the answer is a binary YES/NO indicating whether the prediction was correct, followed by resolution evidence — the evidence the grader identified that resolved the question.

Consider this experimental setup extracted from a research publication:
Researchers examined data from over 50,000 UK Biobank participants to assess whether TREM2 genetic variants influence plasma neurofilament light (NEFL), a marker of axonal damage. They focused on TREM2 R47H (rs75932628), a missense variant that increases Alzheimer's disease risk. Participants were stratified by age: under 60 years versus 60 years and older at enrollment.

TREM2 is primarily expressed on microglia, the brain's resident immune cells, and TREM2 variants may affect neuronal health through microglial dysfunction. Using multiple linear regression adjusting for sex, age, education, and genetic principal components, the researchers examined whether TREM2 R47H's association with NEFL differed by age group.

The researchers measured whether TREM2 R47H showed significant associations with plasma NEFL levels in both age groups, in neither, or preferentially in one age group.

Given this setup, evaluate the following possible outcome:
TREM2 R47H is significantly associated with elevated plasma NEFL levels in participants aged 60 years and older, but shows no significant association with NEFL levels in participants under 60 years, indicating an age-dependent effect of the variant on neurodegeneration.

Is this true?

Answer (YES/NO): NO